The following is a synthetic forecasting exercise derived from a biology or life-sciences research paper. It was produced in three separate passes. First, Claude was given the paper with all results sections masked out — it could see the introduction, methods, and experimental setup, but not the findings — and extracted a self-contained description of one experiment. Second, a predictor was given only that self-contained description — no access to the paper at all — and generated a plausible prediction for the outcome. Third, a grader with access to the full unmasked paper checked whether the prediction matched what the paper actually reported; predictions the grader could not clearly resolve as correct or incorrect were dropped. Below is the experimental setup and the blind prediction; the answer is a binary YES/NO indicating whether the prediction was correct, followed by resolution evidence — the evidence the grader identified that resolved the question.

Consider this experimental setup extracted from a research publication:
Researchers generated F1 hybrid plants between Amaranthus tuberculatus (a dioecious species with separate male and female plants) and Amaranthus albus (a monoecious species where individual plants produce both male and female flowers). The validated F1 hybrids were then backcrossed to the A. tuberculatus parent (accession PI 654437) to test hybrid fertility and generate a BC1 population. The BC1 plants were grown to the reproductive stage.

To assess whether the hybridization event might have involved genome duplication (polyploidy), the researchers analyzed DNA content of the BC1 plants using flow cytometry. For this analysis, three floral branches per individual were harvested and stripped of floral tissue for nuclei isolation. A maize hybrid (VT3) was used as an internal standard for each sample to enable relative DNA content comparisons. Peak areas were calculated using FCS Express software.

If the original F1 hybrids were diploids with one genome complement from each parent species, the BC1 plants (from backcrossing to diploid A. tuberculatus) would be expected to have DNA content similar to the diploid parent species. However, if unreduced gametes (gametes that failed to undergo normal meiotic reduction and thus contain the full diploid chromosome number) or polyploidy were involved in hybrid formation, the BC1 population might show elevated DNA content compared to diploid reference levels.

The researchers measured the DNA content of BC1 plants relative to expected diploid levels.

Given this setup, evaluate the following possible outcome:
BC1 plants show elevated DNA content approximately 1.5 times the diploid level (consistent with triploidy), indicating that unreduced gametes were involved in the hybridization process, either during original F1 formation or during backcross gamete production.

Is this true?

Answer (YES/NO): NO